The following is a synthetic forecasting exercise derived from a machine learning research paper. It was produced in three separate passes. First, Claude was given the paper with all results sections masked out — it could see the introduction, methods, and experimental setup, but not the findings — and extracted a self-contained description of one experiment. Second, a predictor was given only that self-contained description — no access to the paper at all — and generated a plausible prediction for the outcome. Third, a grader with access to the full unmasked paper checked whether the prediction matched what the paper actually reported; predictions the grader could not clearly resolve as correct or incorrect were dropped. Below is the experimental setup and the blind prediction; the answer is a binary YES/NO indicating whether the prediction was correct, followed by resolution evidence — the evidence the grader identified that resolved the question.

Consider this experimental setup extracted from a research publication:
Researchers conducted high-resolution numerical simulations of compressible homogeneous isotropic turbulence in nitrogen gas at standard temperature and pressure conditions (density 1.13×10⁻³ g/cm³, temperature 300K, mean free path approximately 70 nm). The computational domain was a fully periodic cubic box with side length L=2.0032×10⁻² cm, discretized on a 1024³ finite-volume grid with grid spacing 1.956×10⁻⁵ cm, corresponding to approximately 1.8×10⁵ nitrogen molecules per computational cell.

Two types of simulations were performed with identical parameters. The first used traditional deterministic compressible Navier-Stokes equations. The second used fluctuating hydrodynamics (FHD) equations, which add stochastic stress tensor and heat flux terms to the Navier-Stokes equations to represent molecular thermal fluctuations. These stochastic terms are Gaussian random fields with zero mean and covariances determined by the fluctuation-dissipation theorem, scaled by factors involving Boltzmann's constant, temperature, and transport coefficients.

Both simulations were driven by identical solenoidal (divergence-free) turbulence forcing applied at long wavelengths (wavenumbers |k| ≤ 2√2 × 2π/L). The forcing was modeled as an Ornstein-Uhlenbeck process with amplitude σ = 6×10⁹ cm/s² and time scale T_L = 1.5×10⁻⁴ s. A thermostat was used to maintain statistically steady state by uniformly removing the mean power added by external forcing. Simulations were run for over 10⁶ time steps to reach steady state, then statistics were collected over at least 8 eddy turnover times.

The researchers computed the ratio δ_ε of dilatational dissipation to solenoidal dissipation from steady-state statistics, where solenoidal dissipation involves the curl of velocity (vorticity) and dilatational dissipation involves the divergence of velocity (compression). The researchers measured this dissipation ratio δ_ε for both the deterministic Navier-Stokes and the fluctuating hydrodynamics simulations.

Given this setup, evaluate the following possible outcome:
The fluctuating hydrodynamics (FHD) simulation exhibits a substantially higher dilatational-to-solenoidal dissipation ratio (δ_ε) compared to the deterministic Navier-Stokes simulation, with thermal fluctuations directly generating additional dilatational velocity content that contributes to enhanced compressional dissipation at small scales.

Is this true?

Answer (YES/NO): YES